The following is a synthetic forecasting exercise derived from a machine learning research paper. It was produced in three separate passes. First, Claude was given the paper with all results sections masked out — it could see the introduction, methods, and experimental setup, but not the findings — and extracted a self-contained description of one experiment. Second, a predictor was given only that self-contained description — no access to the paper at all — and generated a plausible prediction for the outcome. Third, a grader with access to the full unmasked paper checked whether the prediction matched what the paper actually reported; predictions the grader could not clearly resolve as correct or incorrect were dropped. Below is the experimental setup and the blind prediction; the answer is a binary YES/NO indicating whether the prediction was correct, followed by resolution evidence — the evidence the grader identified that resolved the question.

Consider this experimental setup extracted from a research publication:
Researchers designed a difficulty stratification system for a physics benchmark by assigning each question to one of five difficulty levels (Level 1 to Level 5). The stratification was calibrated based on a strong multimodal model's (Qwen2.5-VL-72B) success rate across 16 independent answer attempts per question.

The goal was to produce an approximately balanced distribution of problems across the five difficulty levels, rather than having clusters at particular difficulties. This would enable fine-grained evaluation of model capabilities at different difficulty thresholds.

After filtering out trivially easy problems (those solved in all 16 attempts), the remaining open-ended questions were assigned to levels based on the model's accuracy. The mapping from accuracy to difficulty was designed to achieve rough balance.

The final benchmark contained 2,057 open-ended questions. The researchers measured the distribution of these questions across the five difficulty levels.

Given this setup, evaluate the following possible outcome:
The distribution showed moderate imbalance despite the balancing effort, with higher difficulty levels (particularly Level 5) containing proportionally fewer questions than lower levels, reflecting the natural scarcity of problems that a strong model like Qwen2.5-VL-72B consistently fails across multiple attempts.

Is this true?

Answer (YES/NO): NO